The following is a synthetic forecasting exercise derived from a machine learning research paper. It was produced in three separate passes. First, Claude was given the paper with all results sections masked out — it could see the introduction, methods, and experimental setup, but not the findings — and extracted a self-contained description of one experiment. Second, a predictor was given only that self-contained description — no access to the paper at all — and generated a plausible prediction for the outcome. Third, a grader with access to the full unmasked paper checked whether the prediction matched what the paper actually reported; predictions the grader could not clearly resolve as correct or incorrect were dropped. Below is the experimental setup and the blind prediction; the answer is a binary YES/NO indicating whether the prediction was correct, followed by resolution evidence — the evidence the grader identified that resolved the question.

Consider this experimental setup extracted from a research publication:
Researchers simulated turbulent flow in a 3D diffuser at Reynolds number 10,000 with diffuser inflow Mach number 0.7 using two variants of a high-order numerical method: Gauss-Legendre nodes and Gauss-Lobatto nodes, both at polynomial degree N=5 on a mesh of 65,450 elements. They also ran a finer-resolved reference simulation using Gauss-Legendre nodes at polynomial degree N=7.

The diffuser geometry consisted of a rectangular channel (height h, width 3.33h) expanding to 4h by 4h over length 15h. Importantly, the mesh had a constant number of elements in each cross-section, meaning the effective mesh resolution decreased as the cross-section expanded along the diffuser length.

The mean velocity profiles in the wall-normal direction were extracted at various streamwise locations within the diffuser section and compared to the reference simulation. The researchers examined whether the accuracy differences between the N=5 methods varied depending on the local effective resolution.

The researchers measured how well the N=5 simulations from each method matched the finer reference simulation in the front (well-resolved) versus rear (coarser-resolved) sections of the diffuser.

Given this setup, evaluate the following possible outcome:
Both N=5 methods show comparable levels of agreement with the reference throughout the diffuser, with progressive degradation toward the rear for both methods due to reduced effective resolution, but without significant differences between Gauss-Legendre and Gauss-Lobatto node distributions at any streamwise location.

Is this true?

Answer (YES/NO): NO